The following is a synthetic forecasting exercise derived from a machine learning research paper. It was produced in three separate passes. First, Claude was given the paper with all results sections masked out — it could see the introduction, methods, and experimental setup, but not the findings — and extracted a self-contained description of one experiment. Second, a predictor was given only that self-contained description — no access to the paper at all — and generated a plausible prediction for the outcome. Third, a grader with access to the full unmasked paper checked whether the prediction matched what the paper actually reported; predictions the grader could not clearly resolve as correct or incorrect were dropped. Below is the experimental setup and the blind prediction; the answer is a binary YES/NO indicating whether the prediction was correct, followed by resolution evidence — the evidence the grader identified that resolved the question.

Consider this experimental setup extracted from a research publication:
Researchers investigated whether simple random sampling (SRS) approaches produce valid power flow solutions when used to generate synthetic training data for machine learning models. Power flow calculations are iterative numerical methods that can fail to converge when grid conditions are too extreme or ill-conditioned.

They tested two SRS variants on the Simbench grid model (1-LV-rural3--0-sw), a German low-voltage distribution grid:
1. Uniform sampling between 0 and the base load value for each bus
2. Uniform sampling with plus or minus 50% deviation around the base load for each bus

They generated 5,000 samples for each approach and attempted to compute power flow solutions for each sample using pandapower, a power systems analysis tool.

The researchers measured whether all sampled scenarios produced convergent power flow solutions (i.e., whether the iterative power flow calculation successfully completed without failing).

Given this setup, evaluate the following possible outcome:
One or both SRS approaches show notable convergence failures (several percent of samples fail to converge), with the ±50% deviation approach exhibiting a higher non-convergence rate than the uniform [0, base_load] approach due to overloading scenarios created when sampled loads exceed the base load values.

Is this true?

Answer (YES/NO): NO